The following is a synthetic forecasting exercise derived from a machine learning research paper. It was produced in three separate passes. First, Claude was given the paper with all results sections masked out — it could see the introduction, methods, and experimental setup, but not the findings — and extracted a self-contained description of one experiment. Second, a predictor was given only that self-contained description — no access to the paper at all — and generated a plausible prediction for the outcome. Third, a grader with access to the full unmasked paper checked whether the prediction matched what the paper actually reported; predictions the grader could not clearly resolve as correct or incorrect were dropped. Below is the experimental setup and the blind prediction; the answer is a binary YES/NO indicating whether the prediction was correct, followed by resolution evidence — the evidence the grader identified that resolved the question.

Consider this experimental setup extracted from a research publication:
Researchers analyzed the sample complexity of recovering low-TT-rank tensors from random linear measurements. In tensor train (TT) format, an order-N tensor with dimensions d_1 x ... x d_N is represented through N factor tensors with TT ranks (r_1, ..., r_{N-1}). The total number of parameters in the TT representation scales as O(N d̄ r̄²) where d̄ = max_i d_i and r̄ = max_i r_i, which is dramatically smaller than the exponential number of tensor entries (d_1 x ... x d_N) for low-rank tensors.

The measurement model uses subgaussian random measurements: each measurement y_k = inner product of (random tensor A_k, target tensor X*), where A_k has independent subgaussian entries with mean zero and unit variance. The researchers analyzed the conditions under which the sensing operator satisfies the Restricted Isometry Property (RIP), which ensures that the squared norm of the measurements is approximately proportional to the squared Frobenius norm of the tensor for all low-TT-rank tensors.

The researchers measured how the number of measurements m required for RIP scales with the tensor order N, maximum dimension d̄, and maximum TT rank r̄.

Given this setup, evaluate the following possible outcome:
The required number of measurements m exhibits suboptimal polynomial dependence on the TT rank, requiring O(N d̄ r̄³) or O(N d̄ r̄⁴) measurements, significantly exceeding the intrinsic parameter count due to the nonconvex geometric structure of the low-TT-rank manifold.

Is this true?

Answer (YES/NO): NO